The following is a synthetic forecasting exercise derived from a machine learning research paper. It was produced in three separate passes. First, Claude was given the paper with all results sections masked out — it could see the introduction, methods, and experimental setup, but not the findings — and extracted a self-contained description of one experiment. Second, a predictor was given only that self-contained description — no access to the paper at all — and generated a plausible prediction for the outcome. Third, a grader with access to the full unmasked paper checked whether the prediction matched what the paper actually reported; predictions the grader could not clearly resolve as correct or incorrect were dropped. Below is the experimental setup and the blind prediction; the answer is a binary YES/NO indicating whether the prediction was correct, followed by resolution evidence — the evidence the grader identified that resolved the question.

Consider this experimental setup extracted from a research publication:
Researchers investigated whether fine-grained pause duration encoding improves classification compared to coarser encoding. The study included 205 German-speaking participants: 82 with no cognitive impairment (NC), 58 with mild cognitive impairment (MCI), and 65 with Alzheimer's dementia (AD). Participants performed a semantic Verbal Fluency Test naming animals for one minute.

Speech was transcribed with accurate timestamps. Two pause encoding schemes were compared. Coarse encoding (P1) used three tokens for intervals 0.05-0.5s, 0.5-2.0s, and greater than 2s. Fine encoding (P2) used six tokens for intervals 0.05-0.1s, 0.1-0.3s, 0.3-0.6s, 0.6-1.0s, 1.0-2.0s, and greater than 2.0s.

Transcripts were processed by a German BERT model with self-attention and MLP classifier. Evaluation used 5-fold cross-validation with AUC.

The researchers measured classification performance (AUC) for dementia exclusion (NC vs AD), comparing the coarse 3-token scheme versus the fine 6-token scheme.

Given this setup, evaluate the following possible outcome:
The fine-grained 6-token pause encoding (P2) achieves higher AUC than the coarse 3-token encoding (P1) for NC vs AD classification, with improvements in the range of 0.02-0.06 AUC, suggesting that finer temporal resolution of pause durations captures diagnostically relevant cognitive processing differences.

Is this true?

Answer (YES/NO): NO